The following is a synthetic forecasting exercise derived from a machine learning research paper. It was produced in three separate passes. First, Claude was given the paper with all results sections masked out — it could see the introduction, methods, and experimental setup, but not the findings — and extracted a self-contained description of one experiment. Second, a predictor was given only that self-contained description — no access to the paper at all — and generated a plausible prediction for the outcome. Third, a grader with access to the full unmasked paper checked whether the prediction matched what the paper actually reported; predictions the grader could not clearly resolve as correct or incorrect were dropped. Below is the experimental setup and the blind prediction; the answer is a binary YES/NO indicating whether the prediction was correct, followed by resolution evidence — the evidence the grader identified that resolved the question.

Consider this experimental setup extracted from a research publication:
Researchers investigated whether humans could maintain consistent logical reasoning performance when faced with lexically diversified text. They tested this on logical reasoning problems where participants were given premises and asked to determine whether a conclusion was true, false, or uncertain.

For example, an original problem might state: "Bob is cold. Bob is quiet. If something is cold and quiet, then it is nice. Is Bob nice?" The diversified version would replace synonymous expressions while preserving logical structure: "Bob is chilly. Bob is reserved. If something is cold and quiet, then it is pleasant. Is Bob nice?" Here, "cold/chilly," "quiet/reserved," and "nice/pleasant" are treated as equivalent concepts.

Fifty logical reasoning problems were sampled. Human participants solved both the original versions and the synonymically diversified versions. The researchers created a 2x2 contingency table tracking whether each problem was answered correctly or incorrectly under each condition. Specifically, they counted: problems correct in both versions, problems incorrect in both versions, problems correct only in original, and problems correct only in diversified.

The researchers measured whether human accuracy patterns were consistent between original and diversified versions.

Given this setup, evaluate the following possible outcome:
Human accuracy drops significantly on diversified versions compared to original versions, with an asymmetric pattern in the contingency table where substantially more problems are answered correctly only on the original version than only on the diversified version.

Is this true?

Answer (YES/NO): NO